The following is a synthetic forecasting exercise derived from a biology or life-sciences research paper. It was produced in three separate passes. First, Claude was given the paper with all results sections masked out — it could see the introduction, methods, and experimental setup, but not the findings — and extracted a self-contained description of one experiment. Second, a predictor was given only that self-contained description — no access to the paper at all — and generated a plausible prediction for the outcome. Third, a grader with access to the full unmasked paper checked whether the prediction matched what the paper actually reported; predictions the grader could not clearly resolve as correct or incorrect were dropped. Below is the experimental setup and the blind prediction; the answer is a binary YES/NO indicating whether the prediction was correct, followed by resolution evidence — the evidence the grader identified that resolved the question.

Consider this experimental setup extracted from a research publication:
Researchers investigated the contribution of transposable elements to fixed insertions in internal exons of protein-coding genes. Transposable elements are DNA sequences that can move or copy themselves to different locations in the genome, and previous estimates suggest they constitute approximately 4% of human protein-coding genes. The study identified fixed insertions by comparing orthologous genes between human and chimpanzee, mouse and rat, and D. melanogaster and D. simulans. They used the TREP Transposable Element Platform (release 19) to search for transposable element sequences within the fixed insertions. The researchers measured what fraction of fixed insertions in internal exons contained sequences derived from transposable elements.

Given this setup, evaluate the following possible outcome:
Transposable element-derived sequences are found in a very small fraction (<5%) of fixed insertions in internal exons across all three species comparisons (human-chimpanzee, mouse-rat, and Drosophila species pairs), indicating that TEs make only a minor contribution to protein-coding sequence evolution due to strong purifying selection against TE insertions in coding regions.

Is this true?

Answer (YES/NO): NO